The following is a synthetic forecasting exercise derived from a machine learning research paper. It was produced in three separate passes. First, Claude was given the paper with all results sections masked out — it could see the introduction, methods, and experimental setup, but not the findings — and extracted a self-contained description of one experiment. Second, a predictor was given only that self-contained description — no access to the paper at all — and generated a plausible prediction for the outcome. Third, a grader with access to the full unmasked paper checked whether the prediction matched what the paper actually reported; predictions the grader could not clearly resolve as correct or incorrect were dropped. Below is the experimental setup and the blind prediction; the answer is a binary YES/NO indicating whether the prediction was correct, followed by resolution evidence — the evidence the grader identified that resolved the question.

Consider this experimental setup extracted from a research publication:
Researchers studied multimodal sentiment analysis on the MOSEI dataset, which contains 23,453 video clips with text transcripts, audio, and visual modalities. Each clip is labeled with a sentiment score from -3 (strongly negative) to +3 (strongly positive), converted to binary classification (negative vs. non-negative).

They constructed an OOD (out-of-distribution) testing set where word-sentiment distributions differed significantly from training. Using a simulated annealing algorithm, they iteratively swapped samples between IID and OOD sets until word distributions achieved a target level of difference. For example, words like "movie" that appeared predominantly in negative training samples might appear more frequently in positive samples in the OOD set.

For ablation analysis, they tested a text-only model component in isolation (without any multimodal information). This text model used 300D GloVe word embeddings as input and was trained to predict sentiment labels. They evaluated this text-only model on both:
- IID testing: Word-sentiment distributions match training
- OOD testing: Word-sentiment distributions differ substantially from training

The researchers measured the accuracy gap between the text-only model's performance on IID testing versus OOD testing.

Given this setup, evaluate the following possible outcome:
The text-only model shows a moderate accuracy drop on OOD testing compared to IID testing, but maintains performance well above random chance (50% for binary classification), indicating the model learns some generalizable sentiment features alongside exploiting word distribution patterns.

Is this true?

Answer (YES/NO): NO